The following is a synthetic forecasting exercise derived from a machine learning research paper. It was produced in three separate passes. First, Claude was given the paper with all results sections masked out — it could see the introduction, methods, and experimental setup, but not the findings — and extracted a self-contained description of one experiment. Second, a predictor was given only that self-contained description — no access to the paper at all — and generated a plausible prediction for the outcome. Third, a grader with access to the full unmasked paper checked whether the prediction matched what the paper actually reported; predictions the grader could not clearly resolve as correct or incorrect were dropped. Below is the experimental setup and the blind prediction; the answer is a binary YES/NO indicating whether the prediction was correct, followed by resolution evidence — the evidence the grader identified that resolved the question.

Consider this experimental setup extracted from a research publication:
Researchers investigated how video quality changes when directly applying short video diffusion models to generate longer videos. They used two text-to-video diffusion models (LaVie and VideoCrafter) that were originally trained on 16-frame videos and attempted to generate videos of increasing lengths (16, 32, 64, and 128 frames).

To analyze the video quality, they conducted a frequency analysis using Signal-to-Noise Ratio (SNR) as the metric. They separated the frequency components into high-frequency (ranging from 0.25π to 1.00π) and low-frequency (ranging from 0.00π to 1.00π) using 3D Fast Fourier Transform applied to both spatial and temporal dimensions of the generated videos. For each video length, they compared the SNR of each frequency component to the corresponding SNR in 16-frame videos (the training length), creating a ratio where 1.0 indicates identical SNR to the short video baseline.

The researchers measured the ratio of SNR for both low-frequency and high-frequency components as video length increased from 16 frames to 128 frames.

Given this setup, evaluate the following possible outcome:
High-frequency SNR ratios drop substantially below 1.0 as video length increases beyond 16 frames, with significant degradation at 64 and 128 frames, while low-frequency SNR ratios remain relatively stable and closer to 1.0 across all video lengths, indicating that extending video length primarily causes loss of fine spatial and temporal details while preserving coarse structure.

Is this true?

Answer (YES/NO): YES